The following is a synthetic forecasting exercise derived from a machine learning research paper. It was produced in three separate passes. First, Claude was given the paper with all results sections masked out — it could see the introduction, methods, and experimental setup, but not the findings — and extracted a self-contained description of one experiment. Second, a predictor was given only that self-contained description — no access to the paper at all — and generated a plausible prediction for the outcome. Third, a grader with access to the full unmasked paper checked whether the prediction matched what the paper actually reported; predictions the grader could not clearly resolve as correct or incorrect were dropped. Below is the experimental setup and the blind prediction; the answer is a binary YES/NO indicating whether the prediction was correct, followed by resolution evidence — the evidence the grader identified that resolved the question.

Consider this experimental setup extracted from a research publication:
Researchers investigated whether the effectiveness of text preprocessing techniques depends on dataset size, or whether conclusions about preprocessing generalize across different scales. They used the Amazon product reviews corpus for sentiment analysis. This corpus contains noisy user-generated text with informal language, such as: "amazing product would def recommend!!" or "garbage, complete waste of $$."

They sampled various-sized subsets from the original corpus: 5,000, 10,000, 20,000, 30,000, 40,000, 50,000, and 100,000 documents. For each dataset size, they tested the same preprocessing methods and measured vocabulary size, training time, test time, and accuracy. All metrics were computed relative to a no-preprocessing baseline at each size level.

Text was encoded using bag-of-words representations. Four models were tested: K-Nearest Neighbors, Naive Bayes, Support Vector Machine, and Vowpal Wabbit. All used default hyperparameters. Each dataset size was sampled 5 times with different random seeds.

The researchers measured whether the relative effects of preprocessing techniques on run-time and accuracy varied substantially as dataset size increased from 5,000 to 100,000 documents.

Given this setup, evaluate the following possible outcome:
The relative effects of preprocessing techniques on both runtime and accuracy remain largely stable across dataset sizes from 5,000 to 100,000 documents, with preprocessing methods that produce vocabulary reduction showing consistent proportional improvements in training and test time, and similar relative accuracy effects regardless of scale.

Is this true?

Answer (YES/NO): YES